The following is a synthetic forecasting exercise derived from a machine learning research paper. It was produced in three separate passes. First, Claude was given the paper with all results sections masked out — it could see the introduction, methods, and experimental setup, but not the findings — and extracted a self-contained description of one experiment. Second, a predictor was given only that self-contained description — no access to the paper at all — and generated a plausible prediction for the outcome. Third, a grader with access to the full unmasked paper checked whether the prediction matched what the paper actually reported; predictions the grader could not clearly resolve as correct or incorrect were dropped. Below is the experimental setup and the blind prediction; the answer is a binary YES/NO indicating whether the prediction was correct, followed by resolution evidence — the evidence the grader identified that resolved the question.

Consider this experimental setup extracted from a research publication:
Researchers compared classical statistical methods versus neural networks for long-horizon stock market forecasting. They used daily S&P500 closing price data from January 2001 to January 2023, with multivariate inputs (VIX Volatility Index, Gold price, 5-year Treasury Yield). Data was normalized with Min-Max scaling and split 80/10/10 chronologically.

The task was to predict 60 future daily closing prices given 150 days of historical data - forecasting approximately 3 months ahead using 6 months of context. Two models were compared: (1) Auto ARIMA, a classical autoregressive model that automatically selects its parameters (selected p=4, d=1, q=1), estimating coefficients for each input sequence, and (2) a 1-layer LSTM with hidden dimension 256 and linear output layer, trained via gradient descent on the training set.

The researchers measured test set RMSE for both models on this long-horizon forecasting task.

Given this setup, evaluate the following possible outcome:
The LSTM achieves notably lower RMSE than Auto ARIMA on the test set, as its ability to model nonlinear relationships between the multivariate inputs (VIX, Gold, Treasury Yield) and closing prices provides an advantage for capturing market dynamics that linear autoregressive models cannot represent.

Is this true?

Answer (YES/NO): NO